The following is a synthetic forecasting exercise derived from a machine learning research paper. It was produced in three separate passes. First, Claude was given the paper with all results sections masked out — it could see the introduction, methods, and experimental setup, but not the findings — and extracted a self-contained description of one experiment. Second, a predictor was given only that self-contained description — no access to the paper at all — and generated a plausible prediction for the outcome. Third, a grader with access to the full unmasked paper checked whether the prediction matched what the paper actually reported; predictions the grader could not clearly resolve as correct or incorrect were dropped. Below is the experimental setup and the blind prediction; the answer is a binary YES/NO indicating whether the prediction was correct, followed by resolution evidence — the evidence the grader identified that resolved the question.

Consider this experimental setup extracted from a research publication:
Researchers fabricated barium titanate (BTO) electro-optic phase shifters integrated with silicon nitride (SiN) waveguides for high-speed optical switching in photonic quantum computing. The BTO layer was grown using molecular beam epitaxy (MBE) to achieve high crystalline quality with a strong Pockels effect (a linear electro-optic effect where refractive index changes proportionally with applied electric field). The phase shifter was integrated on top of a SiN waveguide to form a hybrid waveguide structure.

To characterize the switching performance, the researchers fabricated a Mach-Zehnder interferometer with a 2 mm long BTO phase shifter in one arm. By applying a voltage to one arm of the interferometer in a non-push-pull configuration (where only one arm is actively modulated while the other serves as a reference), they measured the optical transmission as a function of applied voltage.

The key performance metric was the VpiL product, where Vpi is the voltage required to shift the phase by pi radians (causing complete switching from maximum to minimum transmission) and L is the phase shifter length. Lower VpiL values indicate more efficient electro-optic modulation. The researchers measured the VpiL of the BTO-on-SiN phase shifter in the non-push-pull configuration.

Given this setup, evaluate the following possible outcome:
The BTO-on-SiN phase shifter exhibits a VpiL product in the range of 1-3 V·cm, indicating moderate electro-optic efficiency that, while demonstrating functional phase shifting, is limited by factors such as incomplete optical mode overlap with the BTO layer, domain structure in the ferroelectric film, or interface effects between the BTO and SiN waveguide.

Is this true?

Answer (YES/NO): NO